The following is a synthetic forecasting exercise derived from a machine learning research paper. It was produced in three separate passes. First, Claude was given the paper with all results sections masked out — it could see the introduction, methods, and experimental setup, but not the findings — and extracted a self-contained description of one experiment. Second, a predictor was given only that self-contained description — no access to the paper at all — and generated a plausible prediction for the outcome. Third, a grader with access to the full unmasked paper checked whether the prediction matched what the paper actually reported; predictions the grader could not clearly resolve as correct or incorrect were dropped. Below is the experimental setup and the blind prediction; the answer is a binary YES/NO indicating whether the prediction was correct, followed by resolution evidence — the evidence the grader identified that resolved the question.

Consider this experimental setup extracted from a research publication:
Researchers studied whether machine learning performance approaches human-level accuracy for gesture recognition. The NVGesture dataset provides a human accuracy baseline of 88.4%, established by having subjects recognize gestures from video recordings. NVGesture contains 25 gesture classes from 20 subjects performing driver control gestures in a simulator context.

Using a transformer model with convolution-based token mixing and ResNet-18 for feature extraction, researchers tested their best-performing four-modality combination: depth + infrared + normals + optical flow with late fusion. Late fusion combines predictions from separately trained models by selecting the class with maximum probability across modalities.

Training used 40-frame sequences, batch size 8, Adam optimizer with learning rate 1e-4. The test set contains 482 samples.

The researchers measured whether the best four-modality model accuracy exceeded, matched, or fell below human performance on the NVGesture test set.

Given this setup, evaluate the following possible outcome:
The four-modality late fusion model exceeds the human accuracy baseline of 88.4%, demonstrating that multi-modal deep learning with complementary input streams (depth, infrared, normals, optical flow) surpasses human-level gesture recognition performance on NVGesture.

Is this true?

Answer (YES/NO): NO